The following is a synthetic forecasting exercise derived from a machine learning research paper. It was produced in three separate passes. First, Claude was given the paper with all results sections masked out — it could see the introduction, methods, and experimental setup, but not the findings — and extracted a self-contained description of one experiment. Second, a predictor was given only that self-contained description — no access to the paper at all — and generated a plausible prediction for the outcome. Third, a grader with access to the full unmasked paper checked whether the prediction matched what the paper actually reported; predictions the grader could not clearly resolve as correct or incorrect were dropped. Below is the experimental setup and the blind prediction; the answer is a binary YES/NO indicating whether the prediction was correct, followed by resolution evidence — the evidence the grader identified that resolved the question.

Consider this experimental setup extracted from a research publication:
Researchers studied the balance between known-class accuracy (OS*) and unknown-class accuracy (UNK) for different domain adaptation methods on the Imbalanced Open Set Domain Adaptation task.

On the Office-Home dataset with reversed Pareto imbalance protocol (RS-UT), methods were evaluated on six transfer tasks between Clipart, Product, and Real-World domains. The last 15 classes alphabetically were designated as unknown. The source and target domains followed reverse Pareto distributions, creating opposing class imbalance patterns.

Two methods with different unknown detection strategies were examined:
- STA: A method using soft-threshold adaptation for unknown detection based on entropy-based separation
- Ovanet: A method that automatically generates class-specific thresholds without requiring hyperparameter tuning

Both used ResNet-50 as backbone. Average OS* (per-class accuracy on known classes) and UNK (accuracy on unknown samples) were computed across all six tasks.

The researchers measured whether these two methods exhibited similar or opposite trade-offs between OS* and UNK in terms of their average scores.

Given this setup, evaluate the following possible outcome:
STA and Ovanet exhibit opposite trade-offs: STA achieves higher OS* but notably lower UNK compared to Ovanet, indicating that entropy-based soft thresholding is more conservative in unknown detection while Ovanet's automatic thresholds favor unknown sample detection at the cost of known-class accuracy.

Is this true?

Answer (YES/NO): YES